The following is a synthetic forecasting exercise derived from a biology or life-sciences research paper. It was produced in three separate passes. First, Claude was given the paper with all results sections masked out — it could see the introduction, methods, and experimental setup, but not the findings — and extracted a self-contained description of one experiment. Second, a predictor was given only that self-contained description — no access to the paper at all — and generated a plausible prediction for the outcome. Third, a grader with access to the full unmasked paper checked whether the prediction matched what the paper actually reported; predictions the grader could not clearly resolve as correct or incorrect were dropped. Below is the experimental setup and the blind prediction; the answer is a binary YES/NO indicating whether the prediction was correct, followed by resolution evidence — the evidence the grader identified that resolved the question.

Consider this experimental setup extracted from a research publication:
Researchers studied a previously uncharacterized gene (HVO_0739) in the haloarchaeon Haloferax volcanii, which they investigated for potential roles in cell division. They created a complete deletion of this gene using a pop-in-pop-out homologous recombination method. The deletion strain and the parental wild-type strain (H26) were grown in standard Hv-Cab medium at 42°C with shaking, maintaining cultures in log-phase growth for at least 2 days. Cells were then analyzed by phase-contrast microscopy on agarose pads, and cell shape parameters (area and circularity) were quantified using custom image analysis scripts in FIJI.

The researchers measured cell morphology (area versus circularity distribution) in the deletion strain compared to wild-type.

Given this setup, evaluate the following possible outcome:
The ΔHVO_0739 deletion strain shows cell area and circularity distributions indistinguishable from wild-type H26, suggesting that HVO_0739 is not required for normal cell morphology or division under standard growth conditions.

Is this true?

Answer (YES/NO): NO